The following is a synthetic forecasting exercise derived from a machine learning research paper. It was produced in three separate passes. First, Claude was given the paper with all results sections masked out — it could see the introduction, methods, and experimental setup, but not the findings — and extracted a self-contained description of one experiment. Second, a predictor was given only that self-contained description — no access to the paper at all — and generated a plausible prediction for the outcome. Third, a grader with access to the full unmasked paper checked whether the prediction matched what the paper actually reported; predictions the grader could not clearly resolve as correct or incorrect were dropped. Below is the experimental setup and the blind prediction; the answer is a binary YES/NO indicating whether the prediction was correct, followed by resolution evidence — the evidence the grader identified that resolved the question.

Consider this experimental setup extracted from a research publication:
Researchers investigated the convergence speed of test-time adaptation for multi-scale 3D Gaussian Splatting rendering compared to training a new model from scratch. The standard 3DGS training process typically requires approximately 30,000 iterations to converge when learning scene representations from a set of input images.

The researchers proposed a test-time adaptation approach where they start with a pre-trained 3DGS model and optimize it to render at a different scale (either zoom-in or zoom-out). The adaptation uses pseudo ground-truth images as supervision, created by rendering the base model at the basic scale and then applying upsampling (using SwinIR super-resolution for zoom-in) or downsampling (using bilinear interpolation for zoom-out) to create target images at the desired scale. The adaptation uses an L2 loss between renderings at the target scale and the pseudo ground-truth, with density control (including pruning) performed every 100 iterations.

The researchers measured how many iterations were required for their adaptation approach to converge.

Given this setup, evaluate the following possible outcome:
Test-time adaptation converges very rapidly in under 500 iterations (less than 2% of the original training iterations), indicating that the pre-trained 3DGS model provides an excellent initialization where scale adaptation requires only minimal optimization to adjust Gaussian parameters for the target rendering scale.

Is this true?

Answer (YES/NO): NO